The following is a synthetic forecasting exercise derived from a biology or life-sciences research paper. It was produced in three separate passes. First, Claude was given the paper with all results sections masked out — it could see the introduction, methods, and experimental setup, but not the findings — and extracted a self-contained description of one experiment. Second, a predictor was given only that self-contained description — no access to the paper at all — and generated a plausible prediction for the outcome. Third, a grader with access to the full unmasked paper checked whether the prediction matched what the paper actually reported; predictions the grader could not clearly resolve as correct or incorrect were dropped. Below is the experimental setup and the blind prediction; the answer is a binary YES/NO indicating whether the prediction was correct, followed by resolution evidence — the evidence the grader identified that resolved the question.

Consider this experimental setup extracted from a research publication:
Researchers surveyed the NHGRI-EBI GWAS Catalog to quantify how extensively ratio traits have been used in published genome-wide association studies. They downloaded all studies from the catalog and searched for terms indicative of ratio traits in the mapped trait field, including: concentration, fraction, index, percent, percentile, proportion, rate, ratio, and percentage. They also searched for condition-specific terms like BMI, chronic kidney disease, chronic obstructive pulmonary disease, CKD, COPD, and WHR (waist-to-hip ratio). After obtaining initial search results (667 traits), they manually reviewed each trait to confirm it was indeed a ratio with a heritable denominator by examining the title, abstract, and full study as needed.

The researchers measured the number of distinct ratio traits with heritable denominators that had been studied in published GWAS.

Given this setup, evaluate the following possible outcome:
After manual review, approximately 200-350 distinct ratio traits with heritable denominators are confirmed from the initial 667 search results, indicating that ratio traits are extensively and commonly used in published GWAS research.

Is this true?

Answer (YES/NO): NO